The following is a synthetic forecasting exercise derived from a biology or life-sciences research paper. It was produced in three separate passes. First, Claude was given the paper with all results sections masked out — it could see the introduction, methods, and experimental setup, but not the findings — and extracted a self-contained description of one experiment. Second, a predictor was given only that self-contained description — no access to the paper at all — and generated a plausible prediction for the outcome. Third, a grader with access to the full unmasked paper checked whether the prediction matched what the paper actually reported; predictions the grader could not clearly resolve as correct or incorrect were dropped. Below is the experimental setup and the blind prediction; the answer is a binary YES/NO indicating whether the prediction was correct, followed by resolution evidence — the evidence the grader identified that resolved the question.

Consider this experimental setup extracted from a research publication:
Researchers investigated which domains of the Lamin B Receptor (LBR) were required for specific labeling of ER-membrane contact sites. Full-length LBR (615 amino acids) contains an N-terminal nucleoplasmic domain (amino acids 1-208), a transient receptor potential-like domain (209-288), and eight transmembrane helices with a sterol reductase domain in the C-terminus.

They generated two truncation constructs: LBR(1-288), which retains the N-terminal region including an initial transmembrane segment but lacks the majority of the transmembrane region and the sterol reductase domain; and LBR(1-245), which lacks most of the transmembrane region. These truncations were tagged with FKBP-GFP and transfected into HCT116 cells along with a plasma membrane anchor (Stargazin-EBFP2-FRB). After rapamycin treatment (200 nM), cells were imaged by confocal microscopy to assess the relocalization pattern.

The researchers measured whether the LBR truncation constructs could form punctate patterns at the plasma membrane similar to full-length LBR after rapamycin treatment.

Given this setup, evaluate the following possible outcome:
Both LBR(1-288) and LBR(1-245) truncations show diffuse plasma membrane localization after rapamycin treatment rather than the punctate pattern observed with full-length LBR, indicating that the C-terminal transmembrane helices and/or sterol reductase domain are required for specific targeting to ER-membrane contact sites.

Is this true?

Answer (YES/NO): NO